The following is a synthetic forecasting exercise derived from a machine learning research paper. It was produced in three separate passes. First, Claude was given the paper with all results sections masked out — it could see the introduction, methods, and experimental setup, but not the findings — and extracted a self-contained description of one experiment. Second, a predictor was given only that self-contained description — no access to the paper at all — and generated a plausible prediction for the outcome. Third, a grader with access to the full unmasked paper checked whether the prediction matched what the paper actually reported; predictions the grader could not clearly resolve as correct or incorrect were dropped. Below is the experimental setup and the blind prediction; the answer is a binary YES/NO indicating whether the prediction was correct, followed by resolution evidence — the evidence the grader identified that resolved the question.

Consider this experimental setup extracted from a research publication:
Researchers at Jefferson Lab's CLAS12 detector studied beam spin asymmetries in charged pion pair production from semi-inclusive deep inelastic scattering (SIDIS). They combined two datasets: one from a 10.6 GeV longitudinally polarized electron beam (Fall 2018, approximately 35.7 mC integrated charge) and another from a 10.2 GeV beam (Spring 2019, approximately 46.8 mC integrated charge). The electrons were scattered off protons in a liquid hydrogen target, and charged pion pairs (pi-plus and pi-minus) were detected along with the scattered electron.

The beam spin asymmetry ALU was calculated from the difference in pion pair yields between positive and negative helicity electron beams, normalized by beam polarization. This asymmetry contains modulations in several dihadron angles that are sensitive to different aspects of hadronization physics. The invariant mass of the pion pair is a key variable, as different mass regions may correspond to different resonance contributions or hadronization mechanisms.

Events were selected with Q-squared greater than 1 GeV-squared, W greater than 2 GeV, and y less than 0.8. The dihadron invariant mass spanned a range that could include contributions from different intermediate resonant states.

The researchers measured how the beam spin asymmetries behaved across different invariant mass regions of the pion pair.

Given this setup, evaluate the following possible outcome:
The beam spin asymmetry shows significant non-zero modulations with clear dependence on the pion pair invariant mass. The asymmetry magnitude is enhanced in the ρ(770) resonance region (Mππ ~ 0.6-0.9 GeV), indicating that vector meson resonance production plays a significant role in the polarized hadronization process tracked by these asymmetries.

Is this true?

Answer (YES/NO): NO